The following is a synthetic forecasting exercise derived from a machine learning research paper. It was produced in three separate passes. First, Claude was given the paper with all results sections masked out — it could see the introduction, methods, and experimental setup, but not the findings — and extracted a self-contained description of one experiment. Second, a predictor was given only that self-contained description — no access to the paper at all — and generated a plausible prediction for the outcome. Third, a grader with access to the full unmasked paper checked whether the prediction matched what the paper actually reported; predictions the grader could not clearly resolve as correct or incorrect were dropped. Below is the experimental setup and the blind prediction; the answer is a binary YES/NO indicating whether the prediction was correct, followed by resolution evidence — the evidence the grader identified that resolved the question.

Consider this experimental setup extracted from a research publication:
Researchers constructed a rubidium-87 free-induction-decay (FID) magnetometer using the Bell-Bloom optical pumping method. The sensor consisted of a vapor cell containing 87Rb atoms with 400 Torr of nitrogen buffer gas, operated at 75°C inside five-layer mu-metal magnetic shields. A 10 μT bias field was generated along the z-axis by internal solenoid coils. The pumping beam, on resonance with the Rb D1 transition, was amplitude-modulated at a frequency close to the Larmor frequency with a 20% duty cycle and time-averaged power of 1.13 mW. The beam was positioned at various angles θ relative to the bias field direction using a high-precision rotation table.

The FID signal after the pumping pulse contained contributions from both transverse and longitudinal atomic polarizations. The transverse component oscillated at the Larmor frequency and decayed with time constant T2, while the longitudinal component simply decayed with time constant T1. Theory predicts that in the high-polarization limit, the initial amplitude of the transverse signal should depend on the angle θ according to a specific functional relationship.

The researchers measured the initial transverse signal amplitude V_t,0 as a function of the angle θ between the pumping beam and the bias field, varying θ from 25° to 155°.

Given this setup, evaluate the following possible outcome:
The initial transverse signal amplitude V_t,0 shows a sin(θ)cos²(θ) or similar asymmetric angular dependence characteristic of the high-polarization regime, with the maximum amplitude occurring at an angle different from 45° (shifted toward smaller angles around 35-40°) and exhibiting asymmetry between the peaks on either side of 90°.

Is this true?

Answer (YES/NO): NO